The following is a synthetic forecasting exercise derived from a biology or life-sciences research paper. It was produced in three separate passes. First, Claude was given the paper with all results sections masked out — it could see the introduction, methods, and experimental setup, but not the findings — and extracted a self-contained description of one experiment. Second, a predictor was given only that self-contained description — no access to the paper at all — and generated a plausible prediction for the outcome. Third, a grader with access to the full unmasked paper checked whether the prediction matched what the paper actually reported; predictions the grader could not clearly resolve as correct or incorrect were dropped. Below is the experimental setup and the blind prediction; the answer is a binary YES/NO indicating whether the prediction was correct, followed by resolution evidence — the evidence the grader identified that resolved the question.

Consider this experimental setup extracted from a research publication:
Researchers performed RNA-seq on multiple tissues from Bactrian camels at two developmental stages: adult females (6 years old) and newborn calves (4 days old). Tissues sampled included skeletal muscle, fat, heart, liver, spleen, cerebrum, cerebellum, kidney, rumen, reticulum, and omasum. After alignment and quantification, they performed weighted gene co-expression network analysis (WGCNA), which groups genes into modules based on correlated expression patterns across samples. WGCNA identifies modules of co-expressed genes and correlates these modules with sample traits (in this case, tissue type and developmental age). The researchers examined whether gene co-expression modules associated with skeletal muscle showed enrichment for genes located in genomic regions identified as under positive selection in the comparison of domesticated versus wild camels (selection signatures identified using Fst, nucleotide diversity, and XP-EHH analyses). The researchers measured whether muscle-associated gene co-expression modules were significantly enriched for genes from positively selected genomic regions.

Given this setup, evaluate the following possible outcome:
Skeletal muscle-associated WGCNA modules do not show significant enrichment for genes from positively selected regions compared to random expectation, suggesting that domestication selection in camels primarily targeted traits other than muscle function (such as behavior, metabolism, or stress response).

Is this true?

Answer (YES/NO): NO